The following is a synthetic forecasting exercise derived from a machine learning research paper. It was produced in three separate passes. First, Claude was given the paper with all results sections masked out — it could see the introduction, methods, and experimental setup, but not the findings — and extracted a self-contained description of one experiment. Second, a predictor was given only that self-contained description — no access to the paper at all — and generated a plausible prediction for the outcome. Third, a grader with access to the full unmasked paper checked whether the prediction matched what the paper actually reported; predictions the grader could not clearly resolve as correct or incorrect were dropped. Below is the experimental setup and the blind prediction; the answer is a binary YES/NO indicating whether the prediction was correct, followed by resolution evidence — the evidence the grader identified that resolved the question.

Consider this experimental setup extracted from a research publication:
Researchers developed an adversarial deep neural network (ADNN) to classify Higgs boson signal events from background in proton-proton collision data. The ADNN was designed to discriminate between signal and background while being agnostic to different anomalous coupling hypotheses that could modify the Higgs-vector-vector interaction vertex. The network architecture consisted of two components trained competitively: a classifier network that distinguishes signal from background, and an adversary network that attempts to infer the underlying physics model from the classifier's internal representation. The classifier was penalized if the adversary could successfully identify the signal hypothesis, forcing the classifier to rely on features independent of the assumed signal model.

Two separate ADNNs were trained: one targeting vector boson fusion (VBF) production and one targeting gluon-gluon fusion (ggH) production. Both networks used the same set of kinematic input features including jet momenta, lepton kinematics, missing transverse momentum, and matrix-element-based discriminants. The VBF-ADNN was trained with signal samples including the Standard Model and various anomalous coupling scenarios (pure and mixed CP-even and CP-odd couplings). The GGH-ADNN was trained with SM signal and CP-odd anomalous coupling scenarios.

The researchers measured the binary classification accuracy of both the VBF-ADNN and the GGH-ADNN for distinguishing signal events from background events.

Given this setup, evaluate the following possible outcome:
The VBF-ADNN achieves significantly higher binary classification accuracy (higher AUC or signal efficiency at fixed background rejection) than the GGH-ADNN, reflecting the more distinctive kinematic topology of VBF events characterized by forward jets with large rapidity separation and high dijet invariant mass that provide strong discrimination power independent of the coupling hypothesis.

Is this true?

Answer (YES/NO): YES